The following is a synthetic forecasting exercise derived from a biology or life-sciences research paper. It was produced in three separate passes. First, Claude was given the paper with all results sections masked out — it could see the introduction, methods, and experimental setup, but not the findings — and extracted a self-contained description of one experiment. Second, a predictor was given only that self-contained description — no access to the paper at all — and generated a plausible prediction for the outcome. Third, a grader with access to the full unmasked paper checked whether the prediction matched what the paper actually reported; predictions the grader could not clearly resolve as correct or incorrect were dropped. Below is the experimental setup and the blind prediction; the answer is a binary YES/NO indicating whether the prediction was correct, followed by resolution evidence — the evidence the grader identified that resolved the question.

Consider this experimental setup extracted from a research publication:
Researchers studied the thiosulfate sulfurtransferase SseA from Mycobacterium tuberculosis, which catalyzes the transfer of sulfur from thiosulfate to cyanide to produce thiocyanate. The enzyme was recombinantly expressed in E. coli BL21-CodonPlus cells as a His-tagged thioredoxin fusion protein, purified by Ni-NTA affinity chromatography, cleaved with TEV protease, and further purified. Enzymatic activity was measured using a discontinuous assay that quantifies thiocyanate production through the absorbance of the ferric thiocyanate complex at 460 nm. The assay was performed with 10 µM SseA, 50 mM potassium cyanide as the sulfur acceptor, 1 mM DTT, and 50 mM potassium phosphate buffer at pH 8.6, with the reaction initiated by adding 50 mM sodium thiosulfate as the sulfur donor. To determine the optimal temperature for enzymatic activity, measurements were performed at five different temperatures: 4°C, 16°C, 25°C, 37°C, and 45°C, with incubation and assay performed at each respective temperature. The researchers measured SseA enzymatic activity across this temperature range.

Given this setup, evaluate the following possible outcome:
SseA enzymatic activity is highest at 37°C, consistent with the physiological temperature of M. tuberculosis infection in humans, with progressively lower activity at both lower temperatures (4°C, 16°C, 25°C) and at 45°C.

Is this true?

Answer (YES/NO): YES